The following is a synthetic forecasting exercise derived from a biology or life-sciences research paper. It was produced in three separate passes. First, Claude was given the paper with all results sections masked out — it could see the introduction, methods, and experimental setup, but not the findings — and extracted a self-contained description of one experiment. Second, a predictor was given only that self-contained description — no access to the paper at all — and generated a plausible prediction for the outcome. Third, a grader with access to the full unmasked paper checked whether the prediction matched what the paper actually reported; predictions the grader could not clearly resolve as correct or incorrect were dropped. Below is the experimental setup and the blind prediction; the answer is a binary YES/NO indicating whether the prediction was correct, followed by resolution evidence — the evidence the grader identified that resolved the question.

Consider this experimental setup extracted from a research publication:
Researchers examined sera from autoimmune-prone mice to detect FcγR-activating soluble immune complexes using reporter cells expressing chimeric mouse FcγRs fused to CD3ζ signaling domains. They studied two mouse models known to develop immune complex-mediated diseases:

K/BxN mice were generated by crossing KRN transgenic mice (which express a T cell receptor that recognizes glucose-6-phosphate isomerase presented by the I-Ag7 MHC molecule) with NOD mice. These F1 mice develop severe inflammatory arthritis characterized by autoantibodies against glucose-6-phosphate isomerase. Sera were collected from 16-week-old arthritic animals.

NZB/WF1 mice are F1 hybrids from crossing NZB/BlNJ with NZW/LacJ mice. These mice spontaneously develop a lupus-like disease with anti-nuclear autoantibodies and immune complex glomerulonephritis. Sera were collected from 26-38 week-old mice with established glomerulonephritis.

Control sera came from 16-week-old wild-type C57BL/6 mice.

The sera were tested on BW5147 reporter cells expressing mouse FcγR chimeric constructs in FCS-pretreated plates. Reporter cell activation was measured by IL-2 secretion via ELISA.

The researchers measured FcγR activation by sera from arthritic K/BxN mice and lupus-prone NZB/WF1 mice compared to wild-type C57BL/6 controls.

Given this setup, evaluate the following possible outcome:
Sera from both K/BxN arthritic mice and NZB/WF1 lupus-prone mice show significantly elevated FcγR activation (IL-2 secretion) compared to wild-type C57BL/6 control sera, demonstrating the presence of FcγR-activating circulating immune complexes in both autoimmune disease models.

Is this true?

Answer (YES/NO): YES